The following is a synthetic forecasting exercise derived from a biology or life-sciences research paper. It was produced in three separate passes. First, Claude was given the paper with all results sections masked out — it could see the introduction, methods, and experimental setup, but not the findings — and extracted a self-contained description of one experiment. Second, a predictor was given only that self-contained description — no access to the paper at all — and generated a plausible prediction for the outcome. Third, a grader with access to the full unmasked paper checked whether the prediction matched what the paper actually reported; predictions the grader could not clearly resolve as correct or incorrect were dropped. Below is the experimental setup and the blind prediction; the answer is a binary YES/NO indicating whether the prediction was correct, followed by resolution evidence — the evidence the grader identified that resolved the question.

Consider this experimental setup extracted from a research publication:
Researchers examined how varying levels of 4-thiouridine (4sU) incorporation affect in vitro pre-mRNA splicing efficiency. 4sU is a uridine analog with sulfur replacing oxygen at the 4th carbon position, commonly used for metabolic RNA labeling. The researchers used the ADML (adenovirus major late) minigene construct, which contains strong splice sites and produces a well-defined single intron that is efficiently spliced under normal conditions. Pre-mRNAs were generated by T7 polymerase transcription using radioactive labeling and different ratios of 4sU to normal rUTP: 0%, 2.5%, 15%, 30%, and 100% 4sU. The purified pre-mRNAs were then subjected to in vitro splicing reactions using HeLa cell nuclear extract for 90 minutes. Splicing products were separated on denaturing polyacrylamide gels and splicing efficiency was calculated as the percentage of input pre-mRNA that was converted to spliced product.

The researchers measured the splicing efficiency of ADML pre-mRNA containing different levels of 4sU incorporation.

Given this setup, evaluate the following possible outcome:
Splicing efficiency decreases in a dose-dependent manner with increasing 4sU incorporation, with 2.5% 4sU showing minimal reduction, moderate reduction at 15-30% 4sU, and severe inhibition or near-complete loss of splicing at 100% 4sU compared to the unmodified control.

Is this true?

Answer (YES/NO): NO